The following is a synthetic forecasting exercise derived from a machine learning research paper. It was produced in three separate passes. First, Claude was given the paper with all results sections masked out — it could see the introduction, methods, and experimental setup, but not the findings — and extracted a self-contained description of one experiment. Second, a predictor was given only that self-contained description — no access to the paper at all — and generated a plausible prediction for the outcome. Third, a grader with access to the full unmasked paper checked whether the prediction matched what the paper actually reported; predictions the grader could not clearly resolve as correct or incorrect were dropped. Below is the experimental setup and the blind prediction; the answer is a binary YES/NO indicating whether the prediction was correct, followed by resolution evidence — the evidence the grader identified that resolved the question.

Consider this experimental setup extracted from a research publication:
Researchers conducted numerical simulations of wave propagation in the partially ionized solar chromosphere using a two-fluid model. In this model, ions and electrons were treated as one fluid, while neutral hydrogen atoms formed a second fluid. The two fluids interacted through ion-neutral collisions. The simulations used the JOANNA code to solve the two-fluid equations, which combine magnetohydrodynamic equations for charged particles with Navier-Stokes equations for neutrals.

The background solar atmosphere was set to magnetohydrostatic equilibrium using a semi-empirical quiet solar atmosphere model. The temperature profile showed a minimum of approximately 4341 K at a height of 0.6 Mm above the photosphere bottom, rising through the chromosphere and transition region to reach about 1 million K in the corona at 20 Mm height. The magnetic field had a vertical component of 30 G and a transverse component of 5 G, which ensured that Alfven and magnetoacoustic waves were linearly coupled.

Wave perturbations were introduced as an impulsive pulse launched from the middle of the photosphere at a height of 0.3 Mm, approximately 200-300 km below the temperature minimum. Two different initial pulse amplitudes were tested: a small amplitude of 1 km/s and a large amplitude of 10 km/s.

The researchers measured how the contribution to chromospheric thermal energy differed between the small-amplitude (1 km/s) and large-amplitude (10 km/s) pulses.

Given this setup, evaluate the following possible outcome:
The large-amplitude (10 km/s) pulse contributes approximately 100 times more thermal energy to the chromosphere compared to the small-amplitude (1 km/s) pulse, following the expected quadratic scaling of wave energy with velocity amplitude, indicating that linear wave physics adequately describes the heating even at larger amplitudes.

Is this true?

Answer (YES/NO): NO